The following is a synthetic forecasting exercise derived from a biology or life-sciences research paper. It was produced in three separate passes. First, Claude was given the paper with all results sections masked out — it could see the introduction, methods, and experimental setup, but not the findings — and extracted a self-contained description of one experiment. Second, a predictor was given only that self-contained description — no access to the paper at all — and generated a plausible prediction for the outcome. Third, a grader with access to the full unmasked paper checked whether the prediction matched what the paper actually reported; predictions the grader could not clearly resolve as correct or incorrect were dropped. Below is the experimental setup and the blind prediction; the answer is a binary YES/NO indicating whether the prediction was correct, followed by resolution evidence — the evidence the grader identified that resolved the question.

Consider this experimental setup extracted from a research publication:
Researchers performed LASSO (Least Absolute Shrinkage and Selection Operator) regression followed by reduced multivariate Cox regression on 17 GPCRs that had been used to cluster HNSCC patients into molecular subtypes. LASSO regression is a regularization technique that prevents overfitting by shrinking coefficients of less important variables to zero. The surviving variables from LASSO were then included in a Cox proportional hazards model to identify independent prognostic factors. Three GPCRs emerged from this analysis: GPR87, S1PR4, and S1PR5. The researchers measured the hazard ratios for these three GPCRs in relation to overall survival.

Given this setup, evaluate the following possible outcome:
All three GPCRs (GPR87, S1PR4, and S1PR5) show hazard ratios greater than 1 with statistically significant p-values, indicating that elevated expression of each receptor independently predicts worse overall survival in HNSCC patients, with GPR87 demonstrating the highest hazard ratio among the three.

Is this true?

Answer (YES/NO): NO